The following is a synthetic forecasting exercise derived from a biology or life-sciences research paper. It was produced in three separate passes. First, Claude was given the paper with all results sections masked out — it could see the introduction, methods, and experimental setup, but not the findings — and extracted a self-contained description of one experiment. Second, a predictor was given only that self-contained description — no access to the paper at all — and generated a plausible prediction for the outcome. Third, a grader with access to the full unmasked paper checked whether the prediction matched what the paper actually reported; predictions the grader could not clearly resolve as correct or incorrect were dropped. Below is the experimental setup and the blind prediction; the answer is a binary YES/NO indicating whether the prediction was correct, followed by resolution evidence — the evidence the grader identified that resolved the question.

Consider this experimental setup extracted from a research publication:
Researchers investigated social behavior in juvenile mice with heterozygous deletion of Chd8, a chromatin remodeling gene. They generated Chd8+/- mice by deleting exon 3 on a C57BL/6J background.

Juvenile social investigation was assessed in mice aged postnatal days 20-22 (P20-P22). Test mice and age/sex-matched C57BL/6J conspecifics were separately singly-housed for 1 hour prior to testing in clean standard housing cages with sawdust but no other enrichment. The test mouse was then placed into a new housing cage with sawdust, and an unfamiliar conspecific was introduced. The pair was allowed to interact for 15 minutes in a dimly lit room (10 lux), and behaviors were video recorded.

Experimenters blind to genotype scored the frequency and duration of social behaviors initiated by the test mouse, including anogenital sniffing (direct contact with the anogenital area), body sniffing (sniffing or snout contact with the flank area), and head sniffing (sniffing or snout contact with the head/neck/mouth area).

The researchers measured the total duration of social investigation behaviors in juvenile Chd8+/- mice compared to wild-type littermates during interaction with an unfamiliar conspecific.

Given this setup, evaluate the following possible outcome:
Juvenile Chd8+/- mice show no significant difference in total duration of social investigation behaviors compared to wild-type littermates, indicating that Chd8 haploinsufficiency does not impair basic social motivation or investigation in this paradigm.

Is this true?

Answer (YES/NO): NO